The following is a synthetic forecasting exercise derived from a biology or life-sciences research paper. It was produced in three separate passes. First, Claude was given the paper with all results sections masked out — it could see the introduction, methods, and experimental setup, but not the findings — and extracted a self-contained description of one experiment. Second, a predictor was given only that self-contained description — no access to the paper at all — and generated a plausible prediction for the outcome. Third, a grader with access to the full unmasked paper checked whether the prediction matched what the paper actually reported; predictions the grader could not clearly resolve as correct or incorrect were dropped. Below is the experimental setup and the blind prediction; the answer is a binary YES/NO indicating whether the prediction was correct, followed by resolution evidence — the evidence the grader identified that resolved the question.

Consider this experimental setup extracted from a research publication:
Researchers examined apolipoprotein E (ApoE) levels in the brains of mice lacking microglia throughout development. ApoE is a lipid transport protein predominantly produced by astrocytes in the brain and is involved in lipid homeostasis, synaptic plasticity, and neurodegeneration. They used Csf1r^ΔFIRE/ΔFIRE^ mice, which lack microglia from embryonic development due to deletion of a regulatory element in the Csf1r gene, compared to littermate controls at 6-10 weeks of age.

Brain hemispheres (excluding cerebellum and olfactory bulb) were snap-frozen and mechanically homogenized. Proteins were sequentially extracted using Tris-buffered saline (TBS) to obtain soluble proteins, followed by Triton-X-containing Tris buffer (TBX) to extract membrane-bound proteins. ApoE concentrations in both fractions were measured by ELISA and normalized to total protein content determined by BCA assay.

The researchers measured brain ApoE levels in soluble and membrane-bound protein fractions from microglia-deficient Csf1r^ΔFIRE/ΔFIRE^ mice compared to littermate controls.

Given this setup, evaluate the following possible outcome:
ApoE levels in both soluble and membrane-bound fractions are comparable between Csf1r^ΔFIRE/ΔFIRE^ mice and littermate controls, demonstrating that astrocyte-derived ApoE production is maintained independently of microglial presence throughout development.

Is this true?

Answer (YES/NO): NO